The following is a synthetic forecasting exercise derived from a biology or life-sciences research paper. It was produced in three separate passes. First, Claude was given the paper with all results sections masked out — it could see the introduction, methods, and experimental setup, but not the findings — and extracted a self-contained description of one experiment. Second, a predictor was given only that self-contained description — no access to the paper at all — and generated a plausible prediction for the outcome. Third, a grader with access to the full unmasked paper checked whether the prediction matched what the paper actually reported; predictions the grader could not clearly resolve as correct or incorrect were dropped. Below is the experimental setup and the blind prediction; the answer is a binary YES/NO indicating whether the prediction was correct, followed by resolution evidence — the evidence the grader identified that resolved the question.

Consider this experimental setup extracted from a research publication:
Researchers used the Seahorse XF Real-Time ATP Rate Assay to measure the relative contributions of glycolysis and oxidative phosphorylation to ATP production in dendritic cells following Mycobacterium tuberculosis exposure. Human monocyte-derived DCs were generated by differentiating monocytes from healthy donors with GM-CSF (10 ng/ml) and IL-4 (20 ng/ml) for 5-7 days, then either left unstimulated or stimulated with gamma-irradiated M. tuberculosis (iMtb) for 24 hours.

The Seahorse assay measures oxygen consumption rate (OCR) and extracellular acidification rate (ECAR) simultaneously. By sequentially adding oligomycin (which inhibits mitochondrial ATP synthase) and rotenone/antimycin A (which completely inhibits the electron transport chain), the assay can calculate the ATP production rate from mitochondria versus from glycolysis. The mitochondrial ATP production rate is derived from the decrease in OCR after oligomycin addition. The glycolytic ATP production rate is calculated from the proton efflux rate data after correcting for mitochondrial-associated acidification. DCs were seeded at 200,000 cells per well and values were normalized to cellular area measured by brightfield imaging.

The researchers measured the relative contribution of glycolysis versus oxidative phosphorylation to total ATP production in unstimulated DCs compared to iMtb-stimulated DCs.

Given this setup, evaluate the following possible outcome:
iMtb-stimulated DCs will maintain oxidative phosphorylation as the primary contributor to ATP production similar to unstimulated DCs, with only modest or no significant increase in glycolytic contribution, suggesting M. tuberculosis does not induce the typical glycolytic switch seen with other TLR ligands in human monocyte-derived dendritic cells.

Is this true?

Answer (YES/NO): NO